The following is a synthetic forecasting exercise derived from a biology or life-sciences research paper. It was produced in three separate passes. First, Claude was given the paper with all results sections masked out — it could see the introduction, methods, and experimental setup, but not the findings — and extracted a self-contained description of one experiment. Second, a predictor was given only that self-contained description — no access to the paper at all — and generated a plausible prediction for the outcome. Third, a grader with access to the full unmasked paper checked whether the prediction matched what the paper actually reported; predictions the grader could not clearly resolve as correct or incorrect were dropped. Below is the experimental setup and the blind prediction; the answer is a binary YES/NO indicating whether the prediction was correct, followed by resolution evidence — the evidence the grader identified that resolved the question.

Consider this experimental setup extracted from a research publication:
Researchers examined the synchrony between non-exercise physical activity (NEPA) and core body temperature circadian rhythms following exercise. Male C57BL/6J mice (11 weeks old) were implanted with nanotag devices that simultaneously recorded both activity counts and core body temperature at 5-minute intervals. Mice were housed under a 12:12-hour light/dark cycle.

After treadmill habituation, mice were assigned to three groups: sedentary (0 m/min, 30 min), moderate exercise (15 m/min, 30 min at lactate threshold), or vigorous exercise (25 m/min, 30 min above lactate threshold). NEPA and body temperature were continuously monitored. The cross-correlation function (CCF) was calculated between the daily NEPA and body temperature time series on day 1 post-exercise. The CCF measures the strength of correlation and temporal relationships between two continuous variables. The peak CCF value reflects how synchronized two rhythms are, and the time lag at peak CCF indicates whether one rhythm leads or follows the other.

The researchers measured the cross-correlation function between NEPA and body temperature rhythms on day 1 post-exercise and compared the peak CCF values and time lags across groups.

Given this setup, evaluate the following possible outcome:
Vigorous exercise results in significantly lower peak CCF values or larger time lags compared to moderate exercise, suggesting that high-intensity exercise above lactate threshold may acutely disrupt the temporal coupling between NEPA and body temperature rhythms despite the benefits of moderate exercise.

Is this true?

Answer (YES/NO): NO